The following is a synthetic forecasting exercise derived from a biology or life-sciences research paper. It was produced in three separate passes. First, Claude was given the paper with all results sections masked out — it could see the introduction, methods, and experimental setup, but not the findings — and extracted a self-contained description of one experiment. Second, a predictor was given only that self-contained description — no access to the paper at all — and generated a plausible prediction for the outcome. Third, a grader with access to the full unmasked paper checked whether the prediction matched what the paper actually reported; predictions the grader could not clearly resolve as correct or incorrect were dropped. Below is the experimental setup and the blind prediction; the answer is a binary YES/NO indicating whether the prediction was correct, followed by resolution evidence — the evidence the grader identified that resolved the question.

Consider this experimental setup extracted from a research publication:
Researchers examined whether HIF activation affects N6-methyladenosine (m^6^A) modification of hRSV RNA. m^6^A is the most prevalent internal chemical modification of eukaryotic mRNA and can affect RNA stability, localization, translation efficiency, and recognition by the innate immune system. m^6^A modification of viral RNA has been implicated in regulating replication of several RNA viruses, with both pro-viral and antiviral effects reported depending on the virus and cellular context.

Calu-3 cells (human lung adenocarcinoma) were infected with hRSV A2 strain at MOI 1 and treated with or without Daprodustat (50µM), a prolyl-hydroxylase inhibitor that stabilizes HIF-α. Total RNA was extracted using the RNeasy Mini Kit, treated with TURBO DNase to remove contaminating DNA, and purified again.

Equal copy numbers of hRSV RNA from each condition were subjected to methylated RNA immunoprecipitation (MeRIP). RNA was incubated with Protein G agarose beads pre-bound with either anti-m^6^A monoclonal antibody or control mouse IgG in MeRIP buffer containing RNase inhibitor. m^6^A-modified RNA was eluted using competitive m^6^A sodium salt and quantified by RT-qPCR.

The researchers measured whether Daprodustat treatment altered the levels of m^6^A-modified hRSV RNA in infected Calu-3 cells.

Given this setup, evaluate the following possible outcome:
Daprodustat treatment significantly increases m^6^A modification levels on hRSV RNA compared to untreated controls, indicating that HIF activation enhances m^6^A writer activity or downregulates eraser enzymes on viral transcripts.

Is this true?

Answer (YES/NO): NO